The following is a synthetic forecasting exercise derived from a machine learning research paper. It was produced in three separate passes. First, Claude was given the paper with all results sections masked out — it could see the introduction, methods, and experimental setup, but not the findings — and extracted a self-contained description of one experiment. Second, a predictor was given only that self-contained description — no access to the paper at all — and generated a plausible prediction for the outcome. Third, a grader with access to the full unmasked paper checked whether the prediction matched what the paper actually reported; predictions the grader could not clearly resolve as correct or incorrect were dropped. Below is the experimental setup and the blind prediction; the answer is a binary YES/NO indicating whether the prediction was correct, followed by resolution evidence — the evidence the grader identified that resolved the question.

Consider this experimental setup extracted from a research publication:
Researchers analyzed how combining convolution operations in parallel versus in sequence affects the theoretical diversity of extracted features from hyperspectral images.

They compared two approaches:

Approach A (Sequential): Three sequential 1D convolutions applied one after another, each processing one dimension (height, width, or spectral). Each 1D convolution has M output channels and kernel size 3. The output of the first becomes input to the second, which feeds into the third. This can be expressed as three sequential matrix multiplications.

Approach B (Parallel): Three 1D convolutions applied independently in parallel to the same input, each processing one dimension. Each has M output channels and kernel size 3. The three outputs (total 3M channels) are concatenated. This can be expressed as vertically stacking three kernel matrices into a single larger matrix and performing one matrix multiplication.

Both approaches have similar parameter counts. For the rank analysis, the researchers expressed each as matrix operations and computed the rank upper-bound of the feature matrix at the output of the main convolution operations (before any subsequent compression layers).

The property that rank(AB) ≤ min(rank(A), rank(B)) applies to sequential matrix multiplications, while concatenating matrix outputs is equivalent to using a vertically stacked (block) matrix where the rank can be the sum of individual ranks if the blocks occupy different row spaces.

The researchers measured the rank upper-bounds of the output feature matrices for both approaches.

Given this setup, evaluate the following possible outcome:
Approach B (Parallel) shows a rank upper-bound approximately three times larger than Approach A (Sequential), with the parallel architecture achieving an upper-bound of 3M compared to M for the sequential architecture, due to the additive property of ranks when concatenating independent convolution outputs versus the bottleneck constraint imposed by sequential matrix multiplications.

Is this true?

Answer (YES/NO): YES